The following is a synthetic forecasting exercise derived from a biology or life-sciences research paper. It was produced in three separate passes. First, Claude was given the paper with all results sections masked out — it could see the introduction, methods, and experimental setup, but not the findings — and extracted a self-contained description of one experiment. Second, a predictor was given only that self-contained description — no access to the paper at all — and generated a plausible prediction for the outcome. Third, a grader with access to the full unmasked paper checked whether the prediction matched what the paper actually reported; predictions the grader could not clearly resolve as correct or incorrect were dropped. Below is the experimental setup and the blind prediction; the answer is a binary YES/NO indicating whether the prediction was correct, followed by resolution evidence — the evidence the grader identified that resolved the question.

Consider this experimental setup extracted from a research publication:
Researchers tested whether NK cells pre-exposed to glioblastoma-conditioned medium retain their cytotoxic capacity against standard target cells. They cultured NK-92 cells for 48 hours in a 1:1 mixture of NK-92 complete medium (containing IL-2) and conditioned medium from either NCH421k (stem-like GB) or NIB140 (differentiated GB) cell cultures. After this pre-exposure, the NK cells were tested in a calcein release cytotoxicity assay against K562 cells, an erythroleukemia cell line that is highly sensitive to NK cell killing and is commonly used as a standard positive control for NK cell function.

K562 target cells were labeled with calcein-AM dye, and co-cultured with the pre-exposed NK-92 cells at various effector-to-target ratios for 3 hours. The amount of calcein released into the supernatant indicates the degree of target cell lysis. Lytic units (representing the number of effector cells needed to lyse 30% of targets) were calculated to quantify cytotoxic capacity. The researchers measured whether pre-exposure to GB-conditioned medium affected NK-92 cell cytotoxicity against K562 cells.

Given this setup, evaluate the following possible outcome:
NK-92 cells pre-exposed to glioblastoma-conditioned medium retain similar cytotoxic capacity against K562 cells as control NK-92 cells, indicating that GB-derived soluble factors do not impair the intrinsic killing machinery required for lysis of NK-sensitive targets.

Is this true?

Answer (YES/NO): NO